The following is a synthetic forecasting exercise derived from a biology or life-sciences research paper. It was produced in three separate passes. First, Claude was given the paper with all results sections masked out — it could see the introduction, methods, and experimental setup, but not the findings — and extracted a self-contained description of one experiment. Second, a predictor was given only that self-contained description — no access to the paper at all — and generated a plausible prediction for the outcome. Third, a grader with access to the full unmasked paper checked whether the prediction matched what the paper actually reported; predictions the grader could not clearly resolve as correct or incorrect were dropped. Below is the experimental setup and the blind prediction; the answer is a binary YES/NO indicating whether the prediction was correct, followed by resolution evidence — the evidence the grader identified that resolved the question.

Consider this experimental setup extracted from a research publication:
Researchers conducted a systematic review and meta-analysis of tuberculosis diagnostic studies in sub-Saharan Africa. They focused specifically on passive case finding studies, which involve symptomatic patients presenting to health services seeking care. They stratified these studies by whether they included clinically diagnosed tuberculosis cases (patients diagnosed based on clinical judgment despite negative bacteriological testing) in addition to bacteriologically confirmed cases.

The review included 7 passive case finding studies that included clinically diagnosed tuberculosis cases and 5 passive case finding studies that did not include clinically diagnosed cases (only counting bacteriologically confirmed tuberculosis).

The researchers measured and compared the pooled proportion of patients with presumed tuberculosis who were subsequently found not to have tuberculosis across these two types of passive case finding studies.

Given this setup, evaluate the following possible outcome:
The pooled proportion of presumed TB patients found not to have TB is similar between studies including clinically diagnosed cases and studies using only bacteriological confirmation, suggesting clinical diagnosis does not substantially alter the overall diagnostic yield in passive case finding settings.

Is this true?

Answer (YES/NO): NO